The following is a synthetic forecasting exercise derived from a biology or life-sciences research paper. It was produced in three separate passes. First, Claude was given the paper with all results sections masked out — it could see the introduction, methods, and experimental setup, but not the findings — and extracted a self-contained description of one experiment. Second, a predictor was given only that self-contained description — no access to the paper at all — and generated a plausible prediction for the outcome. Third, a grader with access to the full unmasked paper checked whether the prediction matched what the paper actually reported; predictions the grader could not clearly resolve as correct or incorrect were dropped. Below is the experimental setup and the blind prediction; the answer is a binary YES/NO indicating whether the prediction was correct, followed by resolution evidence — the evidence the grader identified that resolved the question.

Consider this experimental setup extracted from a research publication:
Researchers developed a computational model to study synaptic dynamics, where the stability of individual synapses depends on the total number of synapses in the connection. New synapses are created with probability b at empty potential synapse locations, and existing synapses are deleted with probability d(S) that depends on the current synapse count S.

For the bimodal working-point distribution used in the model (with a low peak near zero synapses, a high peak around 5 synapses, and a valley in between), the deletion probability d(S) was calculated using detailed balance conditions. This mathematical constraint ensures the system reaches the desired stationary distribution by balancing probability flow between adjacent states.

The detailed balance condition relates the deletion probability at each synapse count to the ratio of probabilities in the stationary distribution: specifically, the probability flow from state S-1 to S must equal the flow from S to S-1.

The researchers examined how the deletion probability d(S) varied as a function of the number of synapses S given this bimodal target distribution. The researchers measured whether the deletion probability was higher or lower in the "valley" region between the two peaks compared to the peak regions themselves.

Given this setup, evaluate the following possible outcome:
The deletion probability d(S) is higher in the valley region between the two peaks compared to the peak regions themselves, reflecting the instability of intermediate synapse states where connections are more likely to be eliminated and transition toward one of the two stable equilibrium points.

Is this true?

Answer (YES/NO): YES